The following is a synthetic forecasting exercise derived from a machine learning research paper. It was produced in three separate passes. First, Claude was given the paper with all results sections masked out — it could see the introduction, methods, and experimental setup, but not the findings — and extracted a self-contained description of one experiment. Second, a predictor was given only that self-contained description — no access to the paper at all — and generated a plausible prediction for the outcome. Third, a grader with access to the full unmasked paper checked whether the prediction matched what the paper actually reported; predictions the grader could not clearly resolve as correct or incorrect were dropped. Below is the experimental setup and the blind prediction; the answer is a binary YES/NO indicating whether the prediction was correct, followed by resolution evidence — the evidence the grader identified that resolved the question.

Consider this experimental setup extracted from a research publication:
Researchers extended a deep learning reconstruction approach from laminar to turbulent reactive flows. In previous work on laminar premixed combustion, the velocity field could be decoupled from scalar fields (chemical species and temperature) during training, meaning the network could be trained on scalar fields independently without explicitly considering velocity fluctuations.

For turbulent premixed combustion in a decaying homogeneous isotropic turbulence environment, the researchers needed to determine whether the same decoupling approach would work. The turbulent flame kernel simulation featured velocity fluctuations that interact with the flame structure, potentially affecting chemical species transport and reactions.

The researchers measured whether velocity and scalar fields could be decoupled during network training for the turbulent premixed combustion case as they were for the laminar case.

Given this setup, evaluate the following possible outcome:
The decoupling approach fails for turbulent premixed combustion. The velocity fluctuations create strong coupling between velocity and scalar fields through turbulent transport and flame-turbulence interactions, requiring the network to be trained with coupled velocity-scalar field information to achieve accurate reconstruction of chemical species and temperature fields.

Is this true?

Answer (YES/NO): YES